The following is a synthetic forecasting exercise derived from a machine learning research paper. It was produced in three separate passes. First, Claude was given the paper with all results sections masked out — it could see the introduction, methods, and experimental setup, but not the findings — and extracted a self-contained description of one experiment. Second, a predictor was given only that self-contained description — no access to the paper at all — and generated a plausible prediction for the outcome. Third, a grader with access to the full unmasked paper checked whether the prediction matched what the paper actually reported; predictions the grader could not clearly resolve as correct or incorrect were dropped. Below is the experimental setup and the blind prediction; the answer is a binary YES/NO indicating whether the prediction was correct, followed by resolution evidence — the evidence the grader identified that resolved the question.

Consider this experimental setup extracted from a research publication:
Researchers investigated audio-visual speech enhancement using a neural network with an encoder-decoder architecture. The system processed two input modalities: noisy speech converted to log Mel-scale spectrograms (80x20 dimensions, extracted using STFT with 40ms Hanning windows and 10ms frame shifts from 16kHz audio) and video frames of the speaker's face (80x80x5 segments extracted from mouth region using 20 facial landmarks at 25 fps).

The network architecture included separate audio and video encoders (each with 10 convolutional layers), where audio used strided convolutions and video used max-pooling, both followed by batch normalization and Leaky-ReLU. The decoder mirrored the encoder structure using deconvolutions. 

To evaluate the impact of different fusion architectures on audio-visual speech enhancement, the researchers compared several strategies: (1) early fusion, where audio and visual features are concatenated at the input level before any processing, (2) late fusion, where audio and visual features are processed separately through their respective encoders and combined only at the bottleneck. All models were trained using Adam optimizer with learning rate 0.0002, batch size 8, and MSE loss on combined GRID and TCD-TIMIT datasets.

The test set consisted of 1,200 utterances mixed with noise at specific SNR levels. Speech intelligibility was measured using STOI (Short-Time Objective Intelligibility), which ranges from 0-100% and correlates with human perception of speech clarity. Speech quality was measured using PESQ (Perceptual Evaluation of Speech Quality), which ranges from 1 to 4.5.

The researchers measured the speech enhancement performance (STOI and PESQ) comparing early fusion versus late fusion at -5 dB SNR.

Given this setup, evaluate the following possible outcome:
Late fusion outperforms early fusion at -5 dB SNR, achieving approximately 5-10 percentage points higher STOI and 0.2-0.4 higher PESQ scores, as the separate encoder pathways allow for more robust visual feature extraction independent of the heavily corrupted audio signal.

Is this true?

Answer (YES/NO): NO